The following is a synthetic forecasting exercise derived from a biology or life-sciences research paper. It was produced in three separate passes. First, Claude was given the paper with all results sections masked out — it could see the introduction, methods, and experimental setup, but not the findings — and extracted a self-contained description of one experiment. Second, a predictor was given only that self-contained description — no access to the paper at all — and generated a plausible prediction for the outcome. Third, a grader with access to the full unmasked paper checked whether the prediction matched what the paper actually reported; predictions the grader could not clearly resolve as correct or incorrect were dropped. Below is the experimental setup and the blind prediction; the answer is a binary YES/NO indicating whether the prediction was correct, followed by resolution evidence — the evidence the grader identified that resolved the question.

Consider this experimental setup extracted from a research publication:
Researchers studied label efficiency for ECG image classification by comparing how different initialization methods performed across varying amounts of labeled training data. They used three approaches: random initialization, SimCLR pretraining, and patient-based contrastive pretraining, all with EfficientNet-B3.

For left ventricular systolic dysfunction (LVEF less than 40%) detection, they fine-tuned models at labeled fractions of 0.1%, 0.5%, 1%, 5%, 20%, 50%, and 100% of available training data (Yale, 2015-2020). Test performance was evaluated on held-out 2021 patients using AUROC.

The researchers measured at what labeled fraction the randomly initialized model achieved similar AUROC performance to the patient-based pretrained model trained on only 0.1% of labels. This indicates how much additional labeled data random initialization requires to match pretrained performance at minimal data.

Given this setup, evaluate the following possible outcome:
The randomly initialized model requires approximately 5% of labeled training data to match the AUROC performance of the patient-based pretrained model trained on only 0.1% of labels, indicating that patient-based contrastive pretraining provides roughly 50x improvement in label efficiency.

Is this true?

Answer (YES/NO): NO